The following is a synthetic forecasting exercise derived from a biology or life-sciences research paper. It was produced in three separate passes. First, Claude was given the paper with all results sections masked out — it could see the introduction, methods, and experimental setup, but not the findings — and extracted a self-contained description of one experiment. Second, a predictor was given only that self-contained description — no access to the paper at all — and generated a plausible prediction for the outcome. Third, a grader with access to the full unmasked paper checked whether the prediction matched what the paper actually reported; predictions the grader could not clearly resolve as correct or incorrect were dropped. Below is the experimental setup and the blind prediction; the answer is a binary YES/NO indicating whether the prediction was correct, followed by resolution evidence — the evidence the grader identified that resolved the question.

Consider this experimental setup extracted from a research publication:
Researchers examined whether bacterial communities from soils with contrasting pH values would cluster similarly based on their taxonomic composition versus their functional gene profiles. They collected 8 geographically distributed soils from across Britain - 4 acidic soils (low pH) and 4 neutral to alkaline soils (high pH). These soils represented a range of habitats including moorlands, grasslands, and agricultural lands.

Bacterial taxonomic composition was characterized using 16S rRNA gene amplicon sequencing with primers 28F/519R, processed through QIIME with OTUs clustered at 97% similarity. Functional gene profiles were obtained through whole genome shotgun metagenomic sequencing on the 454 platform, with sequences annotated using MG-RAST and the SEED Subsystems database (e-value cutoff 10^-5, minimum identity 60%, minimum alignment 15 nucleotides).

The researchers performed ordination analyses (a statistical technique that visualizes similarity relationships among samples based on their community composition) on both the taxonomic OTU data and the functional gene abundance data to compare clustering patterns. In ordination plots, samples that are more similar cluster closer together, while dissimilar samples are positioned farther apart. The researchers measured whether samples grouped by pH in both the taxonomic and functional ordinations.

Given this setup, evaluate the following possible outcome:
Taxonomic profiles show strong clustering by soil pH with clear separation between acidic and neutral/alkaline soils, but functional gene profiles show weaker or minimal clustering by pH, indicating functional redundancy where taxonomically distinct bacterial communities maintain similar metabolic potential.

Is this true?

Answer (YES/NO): NO